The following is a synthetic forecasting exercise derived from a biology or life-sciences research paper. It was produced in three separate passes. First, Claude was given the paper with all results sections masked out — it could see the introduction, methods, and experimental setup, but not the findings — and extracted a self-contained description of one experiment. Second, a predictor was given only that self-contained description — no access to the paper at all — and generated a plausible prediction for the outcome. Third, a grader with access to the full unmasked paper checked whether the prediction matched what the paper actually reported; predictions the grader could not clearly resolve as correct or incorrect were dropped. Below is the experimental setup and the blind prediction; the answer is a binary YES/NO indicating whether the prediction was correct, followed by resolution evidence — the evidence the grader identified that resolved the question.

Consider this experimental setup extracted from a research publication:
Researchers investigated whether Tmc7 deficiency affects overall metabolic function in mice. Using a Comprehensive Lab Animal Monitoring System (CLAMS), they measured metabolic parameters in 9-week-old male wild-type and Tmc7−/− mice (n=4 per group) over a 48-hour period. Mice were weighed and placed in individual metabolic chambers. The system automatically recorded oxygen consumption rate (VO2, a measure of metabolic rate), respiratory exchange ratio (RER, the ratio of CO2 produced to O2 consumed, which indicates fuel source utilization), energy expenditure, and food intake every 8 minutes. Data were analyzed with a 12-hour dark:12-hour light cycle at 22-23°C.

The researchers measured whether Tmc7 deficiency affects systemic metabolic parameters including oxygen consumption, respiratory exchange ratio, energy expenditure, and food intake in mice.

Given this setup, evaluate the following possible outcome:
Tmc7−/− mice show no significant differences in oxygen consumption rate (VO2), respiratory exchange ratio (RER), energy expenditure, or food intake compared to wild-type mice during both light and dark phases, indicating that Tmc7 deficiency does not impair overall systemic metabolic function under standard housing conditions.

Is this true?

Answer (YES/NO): YES